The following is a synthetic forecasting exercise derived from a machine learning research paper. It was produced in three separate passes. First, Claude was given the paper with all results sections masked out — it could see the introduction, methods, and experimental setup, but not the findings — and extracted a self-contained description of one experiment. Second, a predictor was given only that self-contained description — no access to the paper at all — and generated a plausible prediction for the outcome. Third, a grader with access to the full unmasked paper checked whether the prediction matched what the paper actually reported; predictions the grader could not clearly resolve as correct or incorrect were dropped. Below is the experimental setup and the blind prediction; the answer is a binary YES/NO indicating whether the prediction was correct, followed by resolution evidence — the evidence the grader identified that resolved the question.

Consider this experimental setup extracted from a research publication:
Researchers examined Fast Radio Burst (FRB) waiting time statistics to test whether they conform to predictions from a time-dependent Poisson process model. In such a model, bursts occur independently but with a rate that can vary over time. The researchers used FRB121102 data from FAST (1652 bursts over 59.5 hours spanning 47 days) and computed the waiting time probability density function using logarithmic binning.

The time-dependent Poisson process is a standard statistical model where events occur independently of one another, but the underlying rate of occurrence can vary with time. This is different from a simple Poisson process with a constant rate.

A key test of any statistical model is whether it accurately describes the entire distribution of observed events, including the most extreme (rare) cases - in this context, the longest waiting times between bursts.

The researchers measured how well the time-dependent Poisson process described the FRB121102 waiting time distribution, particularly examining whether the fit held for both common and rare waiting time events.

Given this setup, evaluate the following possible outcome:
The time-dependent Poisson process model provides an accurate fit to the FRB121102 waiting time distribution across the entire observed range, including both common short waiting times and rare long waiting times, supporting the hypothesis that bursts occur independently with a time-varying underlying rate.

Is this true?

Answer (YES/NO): NO